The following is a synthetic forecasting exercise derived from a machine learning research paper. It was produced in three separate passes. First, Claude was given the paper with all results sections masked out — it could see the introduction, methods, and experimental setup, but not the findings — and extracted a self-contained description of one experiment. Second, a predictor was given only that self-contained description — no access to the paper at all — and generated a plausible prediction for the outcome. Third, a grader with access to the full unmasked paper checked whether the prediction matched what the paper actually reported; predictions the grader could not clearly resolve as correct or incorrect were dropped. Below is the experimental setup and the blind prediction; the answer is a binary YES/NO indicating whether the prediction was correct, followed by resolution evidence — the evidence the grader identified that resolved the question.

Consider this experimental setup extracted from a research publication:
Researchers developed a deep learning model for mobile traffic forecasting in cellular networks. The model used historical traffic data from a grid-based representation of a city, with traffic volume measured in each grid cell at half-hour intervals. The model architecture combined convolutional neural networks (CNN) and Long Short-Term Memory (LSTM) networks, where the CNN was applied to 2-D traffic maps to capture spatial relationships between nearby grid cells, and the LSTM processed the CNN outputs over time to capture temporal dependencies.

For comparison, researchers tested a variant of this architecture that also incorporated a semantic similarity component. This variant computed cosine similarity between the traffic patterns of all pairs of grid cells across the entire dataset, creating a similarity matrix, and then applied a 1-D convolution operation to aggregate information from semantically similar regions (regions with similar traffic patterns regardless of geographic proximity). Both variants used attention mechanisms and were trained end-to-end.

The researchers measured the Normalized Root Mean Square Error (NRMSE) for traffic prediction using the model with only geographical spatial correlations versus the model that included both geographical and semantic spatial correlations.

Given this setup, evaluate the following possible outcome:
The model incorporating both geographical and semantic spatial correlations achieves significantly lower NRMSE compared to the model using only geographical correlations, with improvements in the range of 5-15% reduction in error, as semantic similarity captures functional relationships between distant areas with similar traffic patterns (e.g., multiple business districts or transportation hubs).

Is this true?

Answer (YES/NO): YES